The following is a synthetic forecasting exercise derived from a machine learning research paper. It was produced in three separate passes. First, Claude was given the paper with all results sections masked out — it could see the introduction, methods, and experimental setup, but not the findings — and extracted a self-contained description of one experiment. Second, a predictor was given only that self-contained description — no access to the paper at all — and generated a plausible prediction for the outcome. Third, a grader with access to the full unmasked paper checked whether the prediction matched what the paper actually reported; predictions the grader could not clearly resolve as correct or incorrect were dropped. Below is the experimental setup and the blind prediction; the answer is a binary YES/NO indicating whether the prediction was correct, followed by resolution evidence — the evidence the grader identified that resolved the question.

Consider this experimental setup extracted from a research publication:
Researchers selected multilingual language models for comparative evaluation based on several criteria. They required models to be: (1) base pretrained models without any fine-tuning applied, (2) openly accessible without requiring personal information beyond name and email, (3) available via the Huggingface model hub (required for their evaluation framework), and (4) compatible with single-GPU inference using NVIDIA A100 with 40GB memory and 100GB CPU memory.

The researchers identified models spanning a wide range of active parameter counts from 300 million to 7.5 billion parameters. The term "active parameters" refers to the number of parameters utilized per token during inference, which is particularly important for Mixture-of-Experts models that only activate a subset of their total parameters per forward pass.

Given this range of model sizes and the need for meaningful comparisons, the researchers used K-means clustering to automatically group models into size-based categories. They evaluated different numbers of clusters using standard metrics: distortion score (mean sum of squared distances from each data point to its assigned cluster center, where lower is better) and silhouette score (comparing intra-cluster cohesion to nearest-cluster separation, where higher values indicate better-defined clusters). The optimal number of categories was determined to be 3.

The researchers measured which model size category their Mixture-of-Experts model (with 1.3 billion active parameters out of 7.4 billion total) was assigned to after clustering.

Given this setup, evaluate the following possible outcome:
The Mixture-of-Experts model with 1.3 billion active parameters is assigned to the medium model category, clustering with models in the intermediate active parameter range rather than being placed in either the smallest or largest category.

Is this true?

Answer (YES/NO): NO